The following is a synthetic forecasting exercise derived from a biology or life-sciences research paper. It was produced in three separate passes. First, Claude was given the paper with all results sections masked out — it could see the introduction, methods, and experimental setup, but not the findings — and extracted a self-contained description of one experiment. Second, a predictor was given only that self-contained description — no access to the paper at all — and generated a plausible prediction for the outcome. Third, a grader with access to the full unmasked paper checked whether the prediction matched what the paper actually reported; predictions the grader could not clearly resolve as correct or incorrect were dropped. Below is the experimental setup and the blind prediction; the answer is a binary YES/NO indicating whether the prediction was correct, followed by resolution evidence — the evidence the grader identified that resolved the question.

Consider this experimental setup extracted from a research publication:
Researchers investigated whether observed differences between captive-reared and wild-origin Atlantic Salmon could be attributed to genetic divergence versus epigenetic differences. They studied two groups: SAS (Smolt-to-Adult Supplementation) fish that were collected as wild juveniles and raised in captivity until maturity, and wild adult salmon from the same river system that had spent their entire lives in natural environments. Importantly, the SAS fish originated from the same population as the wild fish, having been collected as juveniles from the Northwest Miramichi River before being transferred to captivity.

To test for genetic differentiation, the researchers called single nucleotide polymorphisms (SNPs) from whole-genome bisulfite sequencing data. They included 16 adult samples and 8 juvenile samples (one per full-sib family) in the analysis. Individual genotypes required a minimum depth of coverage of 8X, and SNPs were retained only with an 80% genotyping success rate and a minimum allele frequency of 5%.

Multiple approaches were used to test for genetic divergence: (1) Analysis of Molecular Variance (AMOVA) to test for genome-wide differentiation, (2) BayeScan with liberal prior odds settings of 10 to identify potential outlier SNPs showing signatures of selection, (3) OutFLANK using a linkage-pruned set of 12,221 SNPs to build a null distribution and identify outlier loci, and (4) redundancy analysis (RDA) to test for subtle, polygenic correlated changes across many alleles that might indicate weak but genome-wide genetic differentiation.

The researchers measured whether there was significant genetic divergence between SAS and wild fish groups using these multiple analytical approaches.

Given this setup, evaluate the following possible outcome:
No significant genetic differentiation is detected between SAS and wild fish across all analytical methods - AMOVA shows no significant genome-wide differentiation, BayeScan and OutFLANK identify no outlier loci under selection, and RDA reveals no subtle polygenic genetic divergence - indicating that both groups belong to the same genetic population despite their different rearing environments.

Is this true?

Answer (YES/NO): NO